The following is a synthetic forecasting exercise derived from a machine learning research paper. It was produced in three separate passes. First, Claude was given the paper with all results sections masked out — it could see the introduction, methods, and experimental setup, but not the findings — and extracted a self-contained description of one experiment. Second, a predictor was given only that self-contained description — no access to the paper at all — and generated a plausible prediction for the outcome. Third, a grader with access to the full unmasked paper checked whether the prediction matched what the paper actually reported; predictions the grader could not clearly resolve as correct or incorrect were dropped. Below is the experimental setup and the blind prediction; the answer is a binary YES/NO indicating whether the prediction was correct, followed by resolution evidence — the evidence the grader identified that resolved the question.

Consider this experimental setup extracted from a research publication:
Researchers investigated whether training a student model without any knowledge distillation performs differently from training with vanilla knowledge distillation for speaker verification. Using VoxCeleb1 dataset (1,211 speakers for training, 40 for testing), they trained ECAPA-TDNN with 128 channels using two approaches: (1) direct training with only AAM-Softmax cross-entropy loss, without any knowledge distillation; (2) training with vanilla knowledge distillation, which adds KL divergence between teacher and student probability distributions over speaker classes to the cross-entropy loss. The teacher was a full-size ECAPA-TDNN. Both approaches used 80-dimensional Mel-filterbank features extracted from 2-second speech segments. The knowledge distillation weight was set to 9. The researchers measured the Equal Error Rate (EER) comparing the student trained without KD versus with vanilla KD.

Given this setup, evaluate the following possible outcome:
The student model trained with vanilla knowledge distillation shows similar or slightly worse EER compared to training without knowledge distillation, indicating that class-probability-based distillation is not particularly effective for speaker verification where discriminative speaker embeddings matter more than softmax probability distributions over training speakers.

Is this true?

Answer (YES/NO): NO